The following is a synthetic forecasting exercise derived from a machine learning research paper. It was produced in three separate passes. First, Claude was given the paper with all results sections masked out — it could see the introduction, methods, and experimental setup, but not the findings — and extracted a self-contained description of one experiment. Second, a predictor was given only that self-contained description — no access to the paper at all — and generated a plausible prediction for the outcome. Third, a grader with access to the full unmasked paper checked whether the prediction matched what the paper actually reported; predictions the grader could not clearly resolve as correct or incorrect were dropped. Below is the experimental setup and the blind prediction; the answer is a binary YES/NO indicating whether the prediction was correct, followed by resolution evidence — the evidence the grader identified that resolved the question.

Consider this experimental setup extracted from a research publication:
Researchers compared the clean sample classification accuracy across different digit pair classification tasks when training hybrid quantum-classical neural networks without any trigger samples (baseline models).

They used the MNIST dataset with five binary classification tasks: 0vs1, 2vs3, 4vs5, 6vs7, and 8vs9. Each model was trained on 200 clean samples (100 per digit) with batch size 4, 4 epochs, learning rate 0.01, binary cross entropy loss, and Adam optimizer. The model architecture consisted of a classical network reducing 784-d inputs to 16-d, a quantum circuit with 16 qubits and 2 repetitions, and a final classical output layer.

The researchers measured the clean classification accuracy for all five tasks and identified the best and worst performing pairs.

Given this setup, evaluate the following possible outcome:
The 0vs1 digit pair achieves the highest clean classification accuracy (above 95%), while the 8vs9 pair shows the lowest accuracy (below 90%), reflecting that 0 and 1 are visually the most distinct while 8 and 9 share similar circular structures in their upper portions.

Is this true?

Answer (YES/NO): NO